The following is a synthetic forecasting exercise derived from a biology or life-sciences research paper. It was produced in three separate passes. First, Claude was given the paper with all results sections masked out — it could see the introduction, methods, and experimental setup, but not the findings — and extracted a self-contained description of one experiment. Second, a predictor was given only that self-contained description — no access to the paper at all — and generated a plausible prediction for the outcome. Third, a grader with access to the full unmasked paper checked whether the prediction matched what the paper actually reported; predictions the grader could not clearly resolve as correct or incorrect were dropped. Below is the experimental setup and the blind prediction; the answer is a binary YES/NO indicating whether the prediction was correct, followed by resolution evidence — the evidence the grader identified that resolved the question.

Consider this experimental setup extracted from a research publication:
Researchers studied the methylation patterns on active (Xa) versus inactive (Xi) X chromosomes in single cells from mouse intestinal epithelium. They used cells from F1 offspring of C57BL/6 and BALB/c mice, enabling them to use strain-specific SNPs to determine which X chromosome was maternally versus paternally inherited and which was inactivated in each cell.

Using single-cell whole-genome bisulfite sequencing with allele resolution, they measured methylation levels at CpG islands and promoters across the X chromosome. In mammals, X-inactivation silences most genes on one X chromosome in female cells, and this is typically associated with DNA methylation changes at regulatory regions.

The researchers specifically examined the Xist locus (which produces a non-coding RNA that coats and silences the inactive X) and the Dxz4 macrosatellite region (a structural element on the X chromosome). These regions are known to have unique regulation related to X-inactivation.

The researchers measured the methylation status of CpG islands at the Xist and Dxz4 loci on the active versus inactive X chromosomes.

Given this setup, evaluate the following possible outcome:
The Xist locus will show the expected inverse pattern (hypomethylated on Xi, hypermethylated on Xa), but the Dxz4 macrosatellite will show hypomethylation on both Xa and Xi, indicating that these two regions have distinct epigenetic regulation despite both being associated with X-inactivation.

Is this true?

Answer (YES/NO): NO